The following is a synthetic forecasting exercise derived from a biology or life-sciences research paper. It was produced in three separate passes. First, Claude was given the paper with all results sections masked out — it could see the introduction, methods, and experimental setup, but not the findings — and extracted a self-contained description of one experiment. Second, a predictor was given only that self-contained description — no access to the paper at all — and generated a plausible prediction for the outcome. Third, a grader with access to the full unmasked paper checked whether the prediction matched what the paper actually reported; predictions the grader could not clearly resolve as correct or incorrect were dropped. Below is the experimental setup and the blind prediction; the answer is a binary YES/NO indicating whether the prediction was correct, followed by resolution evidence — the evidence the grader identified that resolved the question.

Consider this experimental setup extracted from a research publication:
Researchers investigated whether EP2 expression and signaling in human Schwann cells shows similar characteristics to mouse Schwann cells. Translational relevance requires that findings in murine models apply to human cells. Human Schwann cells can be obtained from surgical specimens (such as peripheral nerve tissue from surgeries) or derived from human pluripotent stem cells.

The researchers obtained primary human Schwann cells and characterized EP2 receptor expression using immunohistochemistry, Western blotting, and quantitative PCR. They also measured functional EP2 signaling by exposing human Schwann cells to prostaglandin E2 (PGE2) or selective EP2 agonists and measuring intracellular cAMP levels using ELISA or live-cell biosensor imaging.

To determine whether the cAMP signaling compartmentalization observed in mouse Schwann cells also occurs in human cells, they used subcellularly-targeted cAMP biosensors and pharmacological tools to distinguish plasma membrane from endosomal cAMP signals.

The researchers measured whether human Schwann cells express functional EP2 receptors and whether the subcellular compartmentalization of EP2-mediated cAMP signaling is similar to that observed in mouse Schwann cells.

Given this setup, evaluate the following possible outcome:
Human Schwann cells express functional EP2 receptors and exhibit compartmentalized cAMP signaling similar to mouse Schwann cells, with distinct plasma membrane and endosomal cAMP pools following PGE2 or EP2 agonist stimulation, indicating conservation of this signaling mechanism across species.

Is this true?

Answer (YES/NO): NO